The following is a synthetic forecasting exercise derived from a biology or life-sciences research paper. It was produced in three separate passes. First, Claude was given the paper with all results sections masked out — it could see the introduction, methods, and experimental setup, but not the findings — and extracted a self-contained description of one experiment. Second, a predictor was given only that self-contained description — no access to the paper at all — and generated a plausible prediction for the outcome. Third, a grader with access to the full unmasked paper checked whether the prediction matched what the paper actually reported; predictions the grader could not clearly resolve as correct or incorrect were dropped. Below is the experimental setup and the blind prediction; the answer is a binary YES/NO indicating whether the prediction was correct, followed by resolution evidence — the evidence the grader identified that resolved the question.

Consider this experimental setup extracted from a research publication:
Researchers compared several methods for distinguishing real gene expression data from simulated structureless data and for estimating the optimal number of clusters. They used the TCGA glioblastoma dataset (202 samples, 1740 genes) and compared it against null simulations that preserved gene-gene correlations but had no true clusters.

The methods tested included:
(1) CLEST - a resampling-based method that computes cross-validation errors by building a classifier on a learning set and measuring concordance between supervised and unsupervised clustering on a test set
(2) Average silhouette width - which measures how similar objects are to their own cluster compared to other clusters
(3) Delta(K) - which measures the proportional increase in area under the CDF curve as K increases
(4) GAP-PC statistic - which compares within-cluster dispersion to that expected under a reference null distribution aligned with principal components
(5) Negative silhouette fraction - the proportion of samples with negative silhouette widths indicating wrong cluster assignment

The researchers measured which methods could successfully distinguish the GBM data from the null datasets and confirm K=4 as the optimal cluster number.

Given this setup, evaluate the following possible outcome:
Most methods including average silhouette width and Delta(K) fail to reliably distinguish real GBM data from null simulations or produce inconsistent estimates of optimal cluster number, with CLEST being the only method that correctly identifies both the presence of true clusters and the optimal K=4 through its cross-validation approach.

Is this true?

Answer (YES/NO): NO